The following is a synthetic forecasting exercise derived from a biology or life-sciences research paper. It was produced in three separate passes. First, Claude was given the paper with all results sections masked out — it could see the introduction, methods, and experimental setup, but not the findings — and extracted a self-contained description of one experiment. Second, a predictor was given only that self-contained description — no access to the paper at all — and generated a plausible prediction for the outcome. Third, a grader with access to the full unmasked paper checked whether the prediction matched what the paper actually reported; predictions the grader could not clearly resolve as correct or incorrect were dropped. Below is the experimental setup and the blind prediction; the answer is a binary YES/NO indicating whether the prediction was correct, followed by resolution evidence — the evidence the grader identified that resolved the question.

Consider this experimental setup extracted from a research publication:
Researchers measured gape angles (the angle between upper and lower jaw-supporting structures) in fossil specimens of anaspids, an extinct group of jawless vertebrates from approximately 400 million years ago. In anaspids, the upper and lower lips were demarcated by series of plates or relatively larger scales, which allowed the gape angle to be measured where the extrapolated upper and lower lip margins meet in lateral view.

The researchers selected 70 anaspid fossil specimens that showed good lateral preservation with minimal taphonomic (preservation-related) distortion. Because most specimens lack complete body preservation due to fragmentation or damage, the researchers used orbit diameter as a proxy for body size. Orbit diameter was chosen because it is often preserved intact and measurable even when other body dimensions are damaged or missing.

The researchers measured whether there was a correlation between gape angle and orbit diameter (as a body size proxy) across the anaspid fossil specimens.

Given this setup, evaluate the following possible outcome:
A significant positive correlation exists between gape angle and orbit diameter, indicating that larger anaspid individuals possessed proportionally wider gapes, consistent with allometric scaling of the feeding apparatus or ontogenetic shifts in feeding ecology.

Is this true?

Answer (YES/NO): NO